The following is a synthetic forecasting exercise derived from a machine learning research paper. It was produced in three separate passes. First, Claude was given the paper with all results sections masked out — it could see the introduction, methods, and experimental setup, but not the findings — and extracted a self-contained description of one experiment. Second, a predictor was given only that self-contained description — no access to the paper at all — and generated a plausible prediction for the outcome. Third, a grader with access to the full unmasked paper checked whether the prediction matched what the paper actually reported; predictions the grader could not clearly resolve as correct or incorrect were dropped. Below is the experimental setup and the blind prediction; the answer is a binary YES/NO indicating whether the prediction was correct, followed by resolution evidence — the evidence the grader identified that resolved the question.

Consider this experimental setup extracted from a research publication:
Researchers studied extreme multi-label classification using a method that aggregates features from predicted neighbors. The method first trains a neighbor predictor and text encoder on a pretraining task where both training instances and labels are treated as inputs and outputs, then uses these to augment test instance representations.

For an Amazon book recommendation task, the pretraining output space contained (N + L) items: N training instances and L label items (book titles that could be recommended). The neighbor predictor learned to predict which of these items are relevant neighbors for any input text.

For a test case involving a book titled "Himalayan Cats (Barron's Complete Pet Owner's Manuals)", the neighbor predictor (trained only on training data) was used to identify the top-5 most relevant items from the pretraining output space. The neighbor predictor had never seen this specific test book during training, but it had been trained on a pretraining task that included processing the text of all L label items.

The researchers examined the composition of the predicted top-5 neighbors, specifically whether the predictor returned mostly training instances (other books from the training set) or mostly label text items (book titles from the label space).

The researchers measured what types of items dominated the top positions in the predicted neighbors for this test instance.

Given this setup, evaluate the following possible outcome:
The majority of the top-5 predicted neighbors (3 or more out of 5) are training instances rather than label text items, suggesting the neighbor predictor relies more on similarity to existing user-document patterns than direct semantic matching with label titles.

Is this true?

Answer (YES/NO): YES